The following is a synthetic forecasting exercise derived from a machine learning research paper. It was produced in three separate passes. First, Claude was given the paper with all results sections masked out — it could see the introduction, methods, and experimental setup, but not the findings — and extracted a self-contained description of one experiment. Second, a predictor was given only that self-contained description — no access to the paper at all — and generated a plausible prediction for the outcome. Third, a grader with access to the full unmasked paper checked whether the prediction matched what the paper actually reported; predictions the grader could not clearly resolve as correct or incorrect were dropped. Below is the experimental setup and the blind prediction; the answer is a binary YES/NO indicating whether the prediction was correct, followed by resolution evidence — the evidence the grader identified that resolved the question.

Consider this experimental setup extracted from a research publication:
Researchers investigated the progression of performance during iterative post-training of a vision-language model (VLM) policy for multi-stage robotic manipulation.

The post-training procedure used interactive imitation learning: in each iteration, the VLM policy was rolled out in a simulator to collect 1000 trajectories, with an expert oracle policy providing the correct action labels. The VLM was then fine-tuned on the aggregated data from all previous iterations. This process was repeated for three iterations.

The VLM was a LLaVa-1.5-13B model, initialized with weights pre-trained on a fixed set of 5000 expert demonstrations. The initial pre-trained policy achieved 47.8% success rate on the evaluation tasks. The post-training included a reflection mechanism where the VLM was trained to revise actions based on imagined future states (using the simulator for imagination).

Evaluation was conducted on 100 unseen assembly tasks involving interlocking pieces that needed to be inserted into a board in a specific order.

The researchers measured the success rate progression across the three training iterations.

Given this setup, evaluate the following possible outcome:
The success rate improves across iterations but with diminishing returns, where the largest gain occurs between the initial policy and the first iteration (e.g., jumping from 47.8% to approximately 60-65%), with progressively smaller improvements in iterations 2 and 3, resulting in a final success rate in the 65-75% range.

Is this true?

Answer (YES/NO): NO